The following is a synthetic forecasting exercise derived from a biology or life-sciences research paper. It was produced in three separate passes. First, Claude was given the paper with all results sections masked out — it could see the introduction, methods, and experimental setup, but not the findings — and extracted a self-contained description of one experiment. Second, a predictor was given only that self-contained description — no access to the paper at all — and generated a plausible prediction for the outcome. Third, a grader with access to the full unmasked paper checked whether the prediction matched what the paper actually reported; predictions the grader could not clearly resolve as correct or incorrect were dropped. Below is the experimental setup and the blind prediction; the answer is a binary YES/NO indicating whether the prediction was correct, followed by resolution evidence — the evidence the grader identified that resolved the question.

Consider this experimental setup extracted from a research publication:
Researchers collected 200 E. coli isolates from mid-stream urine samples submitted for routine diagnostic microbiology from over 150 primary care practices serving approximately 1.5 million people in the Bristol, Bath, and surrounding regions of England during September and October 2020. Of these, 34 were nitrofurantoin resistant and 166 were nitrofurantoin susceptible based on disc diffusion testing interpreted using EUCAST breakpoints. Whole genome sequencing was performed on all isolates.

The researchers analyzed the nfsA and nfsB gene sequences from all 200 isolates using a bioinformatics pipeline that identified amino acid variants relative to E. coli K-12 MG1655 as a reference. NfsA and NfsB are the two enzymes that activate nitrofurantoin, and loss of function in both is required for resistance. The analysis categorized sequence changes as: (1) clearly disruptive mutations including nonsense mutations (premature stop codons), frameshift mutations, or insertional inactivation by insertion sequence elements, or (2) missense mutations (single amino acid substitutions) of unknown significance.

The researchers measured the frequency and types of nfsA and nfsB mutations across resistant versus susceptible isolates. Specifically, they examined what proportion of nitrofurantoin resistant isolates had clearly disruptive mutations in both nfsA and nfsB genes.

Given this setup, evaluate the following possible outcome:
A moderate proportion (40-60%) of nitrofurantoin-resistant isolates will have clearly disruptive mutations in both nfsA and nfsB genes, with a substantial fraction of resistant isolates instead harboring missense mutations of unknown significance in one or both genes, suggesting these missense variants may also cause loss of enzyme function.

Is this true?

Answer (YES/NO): NO